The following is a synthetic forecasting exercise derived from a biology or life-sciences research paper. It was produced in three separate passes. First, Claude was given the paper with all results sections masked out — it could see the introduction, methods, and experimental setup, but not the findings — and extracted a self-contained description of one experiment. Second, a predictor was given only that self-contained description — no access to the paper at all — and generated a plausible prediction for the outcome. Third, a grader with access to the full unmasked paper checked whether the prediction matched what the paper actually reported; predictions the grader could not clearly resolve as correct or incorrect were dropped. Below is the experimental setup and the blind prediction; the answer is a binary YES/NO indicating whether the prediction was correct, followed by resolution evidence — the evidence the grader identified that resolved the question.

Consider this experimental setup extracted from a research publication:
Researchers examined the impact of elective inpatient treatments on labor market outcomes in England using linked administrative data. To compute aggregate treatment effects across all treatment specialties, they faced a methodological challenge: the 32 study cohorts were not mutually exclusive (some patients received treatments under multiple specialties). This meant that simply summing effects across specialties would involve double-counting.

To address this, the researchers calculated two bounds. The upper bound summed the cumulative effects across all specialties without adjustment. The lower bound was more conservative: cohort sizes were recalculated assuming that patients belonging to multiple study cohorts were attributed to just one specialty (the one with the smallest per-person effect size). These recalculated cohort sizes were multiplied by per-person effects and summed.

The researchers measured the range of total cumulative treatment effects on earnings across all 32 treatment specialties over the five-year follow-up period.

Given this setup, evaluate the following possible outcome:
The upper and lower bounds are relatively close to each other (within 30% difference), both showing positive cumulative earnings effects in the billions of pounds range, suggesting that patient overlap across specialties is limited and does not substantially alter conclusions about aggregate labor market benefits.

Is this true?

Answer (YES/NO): NO